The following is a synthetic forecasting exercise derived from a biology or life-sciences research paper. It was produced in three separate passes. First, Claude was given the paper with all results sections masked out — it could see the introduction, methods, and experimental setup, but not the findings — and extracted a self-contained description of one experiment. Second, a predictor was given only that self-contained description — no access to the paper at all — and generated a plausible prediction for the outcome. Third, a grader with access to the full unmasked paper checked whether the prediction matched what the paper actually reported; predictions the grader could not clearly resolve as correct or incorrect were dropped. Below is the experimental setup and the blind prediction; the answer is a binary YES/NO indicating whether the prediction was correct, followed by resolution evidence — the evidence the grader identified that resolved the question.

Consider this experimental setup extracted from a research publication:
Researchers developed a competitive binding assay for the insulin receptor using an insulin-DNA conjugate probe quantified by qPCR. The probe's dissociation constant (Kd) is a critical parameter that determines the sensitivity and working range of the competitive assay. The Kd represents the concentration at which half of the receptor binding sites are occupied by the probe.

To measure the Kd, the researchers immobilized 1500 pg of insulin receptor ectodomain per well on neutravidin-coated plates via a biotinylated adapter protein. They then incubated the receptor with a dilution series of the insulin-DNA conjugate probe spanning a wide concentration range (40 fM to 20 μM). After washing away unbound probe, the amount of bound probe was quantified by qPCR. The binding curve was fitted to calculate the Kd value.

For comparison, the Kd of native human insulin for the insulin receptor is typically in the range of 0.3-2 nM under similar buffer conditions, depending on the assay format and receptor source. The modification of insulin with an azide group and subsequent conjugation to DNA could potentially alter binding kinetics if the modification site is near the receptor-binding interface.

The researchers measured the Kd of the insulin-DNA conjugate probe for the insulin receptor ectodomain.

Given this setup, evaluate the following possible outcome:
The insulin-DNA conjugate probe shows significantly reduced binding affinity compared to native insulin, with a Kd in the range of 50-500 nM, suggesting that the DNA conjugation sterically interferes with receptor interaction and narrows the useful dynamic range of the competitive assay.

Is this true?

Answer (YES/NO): NO